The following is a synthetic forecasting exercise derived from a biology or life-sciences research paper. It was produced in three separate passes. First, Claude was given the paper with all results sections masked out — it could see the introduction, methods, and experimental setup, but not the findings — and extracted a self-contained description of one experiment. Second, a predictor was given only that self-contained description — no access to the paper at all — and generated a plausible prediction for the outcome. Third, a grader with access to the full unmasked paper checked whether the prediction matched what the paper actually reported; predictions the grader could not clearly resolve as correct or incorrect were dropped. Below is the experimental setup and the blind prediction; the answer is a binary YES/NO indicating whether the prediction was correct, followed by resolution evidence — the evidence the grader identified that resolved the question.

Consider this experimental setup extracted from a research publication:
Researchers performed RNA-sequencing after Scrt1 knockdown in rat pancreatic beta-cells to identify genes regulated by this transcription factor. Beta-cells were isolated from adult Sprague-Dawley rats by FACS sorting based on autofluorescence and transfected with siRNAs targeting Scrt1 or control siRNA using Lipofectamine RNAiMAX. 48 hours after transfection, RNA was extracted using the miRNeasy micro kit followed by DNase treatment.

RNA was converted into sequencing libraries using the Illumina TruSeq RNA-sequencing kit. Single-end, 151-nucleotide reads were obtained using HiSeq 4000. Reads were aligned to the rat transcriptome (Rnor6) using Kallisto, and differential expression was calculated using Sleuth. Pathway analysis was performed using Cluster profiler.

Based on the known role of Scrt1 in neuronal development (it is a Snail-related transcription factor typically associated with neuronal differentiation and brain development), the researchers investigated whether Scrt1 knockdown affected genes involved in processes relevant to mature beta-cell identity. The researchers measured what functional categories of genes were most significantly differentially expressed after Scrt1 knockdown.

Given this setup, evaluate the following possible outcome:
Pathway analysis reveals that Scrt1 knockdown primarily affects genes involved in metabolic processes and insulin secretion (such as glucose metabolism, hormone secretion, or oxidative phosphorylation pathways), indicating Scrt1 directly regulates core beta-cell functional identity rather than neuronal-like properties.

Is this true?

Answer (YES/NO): NO